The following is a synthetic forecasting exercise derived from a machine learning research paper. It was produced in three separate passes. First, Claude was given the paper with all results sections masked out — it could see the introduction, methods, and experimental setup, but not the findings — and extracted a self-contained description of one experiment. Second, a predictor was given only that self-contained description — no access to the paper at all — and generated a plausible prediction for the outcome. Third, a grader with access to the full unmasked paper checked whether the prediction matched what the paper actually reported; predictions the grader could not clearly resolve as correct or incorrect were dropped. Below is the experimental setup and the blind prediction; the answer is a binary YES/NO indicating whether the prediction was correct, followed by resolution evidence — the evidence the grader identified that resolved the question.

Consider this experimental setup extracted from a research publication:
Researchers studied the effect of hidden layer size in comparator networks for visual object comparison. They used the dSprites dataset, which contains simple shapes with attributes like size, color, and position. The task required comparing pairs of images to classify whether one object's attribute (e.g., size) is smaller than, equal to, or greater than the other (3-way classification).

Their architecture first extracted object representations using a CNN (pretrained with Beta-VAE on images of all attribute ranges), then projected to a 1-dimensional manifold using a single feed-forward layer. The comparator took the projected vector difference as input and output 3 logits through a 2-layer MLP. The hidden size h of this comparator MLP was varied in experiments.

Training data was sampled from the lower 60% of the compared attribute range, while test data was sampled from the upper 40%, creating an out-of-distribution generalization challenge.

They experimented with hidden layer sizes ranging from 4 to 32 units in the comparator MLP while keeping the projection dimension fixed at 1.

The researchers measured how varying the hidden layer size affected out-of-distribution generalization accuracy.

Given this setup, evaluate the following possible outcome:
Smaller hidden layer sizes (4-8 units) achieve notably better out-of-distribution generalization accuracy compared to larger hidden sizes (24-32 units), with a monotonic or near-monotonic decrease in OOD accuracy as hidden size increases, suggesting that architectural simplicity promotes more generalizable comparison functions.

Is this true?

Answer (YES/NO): NO